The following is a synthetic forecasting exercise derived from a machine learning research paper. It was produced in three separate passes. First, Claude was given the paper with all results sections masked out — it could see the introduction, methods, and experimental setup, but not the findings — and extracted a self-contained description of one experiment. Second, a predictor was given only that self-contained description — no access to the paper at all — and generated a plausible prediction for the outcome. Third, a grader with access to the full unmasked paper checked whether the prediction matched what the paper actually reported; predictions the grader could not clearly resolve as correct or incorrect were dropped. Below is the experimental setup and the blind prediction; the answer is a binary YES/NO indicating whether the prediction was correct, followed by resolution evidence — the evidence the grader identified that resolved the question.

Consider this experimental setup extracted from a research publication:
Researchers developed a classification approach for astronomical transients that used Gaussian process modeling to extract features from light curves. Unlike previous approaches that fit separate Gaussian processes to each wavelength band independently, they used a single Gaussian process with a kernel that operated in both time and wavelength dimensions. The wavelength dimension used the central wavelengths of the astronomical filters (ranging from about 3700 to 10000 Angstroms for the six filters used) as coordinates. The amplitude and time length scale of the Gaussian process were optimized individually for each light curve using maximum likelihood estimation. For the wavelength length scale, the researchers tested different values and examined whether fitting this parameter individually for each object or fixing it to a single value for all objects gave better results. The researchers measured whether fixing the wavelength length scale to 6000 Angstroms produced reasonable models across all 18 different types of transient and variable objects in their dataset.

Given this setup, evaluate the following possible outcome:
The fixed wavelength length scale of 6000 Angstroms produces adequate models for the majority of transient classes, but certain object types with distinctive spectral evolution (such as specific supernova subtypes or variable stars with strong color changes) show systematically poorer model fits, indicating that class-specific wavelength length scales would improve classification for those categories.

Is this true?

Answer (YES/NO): NO